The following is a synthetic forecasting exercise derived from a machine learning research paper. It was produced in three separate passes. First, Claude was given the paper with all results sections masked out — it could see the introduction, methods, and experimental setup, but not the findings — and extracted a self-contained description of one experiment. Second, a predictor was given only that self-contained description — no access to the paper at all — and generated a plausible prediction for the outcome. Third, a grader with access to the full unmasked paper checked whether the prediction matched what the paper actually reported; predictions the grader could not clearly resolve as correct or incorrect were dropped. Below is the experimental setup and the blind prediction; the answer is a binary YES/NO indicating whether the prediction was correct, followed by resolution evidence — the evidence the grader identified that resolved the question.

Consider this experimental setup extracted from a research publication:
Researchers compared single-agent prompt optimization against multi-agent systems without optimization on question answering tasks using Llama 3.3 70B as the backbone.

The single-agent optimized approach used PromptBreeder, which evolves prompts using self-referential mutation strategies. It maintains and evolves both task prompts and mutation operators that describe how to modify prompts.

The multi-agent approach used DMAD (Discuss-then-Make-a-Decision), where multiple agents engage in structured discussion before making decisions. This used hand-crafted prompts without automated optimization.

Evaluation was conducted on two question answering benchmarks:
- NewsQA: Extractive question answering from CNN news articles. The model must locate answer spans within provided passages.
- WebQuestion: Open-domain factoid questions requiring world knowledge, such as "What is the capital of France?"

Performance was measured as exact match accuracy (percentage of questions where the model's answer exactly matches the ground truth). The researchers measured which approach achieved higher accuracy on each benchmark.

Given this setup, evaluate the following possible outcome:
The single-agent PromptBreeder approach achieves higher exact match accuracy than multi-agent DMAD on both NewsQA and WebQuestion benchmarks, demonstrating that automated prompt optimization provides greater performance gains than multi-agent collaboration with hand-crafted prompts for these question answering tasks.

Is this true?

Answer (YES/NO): YES